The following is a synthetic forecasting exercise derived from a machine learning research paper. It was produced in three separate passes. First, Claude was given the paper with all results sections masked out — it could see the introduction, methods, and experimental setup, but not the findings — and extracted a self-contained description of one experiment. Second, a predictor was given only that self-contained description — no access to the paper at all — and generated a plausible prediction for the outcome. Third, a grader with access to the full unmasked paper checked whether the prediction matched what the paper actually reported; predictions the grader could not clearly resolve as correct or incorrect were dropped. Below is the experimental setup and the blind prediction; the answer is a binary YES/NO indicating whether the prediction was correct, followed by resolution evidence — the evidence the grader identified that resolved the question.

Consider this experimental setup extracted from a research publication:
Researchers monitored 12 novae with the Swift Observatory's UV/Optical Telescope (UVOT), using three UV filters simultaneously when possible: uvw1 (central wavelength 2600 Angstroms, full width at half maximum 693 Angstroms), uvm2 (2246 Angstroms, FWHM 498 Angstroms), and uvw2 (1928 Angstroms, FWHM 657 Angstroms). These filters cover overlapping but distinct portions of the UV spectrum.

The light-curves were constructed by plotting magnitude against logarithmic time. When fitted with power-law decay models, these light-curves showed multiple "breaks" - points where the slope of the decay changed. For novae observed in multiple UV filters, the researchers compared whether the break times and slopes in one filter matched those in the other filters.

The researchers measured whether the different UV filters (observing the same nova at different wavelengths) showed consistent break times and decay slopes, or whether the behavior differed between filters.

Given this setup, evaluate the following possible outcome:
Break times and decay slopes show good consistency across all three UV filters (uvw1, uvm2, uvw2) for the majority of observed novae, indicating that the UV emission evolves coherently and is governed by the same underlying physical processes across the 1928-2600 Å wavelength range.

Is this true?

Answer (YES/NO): NO